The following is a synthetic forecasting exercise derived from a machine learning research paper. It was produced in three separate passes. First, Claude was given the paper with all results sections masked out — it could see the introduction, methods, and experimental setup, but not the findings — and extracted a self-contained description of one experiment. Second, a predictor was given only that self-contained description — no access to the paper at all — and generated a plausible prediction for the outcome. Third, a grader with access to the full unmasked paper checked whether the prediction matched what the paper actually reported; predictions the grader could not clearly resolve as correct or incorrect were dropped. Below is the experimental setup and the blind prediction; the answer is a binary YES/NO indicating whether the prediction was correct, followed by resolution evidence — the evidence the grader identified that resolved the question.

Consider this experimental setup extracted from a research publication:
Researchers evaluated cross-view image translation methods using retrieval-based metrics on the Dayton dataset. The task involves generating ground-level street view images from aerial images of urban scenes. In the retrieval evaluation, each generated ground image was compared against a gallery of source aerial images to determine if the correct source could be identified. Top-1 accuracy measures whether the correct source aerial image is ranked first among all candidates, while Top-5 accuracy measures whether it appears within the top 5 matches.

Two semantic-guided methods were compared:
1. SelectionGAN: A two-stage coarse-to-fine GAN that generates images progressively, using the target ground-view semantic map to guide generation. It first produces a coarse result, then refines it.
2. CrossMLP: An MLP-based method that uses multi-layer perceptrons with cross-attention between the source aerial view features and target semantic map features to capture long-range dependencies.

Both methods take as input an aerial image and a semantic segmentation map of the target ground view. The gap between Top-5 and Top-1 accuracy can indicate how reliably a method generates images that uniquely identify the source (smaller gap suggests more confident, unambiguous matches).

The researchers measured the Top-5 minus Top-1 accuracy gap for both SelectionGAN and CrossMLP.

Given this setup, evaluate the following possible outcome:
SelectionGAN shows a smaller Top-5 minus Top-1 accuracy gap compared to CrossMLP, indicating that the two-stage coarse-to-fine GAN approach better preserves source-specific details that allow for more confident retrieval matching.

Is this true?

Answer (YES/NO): NO